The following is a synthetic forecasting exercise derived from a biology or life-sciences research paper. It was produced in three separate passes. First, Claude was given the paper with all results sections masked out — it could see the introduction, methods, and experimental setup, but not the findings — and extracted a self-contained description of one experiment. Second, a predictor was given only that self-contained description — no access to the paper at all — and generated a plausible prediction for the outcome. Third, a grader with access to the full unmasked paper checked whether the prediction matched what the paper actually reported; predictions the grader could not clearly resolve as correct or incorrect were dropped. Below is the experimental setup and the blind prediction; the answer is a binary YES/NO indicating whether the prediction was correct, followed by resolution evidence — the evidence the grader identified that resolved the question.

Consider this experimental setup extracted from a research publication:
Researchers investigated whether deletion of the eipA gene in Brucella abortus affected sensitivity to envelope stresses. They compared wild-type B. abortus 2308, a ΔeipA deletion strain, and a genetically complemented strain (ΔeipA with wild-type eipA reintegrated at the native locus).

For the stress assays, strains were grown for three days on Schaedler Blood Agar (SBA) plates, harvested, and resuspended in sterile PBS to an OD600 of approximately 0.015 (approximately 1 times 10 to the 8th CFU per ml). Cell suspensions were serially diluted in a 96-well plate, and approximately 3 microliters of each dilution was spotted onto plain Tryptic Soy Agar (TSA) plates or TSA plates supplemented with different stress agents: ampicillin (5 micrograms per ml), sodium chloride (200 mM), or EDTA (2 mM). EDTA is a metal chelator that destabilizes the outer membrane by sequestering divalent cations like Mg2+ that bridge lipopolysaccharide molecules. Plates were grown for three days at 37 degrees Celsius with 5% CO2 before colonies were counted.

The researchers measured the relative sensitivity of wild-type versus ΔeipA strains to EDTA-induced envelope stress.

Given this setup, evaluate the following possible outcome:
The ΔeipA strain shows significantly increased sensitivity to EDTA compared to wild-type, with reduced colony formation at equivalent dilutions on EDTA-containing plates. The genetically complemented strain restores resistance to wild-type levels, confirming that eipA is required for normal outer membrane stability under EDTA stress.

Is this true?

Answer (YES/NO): YES